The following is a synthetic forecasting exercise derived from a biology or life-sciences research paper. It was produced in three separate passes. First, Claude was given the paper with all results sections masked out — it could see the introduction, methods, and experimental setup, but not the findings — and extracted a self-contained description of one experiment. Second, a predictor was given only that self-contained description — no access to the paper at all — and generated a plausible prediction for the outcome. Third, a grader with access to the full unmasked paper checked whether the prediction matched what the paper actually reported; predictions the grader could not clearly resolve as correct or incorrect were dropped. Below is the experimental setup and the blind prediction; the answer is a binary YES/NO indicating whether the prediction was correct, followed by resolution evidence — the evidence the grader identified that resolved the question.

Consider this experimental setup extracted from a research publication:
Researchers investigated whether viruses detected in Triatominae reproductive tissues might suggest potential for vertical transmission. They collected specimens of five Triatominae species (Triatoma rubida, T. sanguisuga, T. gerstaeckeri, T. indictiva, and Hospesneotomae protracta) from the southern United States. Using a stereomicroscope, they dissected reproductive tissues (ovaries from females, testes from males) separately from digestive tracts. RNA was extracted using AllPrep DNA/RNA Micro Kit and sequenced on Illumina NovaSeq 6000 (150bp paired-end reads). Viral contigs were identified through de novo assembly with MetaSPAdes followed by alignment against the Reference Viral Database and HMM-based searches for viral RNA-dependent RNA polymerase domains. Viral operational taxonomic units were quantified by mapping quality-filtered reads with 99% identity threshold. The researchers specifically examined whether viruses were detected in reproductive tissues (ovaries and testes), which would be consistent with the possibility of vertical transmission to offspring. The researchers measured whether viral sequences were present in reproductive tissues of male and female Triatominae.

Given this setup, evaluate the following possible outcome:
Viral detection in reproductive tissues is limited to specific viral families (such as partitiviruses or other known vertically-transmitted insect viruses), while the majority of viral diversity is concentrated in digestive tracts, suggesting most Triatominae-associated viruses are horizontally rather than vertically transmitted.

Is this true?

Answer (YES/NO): NO